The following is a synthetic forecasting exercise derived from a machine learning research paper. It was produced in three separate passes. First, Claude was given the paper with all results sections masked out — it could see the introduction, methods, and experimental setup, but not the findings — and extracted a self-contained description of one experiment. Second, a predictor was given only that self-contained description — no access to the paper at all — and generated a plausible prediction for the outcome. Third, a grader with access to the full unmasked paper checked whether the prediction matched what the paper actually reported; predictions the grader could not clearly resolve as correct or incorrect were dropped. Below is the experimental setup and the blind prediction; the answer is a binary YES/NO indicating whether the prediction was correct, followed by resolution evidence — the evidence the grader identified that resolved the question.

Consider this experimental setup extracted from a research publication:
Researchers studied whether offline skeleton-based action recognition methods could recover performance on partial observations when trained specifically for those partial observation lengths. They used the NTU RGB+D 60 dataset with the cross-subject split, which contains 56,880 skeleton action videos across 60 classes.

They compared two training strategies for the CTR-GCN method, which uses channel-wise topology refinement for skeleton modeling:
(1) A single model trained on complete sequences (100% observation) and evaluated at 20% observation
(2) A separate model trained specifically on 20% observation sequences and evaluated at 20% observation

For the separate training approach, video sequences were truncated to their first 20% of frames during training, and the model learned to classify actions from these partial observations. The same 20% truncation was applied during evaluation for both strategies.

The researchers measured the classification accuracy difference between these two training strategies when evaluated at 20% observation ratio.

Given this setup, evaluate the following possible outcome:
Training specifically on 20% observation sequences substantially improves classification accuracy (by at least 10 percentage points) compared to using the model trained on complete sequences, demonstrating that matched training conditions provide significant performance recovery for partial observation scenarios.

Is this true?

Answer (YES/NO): YES